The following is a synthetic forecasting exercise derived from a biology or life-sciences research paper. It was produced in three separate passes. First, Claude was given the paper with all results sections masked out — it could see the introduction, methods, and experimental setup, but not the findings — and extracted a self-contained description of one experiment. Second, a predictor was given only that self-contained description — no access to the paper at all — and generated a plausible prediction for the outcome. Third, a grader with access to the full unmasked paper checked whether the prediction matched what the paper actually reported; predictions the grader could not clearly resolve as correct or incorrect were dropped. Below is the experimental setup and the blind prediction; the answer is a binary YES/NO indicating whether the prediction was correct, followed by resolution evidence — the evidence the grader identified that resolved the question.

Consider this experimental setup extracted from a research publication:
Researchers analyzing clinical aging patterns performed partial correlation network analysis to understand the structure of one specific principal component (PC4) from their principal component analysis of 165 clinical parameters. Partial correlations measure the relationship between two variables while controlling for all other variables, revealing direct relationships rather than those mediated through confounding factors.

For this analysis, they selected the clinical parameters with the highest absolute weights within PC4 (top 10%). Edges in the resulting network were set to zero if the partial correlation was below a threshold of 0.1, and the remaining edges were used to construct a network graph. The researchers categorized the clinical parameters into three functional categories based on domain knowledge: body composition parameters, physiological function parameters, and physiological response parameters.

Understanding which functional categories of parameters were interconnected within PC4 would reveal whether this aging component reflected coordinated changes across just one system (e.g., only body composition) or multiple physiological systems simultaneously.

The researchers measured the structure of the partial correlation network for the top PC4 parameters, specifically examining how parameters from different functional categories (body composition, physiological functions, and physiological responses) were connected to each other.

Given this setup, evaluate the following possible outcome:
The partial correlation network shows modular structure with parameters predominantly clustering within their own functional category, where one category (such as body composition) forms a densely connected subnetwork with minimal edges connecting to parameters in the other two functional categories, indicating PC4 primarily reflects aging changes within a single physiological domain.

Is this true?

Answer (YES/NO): NO